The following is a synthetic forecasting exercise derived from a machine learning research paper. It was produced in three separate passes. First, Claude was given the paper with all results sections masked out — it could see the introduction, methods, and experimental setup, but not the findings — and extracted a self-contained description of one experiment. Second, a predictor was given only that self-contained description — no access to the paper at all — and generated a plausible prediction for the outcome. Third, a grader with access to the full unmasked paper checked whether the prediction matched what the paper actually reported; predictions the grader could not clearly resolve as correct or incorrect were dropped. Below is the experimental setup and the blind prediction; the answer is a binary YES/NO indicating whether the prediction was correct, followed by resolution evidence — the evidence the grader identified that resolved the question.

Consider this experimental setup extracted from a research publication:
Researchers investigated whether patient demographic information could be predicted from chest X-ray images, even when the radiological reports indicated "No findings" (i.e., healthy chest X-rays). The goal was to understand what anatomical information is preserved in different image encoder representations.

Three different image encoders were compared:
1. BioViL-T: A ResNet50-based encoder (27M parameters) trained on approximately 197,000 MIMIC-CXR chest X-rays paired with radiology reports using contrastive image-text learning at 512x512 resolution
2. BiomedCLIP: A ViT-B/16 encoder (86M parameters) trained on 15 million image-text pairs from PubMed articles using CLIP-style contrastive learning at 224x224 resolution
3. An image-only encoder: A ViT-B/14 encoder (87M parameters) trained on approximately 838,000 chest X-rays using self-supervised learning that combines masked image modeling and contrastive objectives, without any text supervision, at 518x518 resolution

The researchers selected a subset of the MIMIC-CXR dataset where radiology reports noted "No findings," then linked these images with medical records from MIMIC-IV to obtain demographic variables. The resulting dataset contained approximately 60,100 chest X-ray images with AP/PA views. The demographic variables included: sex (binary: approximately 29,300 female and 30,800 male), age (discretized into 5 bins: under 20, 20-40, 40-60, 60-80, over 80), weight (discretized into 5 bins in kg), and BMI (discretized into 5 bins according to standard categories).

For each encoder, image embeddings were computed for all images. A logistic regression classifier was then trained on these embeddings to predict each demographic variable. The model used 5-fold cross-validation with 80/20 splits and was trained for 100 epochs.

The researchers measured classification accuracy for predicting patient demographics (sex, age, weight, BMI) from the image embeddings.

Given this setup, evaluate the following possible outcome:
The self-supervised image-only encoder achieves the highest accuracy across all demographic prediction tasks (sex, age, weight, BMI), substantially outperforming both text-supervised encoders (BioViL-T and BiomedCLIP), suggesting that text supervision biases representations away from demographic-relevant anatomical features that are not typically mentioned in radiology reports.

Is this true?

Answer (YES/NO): YES